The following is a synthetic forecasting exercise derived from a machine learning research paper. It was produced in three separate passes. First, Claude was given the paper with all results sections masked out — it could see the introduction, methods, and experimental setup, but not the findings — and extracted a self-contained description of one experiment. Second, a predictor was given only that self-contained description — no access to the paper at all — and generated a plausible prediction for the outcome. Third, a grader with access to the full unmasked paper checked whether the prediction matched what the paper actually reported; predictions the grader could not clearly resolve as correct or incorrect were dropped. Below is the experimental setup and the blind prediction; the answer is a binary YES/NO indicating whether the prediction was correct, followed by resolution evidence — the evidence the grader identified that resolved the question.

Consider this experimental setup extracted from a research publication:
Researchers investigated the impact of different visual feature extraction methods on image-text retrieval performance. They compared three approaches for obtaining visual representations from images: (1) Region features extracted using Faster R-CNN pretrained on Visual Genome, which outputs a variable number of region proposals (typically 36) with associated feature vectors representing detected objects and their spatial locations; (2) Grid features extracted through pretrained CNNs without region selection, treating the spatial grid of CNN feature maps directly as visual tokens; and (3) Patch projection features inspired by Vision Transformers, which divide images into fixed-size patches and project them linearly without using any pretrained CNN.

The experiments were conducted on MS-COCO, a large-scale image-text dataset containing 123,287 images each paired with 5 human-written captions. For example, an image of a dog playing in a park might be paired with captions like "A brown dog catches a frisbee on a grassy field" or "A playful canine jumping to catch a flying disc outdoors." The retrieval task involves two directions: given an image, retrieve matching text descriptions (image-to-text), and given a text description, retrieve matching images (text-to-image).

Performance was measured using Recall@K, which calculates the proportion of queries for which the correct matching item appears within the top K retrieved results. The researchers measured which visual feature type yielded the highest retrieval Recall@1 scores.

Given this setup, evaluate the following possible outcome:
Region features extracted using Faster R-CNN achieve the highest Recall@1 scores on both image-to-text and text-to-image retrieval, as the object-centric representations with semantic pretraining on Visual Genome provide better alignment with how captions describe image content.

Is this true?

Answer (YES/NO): YES